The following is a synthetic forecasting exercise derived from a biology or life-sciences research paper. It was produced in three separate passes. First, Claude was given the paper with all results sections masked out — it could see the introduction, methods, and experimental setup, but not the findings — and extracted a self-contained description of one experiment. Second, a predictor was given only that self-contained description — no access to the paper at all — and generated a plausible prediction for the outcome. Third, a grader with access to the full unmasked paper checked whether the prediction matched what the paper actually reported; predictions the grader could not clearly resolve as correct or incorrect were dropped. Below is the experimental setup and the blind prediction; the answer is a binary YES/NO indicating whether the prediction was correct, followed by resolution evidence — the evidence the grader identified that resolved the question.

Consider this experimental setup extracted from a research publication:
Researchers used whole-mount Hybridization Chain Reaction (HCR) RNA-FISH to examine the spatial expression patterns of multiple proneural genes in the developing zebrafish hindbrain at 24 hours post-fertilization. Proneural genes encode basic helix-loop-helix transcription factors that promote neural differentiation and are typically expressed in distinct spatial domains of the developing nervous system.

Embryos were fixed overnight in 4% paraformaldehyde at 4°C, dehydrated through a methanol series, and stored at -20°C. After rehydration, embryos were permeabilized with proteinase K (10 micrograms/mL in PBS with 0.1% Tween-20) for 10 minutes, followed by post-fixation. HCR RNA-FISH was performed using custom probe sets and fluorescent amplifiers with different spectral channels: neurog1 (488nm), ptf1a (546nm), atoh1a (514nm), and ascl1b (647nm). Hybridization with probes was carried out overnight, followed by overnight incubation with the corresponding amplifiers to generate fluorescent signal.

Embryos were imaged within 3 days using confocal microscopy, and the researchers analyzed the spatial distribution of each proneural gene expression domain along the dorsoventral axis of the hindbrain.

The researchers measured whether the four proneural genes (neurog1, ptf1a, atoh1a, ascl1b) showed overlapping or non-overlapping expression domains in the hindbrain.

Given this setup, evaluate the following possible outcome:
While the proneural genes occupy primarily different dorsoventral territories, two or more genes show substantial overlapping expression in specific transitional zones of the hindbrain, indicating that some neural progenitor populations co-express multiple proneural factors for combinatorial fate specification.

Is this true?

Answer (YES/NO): YES